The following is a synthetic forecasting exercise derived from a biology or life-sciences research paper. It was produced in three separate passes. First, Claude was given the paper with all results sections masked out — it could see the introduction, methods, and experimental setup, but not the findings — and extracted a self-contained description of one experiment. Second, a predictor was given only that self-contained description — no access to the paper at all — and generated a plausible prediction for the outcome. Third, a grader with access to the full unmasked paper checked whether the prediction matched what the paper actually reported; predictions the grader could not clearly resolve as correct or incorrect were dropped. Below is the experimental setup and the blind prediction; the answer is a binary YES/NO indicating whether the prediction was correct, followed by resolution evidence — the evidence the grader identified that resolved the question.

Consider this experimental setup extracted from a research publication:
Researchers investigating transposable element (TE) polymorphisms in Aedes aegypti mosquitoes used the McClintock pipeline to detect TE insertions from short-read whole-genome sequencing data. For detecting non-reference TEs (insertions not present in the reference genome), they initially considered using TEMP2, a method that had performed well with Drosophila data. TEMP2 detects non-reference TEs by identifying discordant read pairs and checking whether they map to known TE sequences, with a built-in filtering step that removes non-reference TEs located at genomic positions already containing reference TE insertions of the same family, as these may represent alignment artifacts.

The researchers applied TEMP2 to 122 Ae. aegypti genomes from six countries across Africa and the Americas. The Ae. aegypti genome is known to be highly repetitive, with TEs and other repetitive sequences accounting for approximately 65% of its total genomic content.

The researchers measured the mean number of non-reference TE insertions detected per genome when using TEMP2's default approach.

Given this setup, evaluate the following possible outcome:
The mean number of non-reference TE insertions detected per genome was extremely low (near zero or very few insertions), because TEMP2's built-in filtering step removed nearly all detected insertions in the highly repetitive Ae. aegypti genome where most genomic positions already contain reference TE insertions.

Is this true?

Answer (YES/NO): YES